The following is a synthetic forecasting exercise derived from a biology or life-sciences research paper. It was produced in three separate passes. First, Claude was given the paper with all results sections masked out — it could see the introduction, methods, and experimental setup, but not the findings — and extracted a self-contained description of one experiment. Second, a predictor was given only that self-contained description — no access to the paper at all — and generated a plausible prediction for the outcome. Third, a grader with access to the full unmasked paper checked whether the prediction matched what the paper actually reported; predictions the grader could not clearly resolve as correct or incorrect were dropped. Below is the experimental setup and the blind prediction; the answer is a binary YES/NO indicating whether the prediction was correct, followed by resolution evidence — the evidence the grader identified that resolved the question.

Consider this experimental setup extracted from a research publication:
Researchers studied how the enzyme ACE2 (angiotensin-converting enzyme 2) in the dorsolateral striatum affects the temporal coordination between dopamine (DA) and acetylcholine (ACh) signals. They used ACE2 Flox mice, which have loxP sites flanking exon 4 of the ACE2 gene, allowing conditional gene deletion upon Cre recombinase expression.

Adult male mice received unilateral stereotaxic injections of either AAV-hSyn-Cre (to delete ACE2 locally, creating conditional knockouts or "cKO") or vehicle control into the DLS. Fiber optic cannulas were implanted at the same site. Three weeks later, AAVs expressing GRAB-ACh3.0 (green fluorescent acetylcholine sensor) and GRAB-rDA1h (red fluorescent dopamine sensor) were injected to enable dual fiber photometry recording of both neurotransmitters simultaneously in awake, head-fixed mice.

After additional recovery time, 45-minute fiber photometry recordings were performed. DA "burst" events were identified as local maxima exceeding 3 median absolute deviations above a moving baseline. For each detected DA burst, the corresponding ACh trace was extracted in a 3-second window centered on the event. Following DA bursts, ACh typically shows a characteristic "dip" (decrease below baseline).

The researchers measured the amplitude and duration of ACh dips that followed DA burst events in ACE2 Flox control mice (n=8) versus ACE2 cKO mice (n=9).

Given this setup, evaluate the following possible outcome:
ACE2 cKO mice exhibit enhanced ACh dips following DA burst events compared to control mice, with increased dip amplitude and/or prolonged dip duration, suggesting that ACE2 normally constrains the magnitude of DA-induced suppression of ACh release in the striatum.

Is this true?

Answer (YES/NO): NO